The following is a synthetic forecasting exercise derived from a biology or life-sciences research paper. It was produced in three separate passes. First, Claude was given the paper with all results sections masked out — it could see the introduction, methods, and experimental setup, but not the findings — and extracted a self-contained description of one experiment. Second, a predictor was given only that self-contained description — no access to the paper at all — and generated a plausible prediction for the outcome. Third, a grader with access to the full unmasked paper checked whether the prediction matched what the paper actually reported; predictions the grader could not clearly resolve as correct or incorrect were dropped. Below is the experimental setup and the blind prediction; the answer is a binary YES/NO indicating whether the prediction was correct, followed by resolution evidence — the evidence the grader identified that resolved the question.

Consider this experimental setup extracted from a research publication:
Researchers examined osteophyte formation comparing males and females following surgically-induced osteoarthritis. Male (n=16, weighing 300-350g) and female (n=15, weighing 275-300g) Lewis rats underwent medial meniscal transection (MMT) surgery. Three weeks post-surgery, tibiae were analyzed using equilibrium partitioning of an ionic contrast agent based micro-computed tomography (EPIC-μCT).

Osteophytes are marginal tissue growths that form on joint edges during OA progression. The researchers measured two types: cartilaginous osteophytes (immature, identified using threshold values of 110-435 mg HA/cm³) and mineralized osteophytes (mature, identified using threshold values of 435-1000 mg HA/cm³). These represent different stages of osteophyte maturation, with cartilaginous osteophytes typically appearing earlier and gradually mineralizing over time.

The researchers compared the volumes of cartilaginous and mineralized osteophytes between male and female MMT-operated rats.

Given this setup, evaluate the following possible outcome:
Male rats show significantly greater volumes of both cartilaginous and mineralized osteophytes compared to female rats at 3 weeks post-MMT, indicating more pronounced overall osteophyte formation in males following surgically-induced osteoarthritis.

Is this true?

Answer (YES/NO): YES